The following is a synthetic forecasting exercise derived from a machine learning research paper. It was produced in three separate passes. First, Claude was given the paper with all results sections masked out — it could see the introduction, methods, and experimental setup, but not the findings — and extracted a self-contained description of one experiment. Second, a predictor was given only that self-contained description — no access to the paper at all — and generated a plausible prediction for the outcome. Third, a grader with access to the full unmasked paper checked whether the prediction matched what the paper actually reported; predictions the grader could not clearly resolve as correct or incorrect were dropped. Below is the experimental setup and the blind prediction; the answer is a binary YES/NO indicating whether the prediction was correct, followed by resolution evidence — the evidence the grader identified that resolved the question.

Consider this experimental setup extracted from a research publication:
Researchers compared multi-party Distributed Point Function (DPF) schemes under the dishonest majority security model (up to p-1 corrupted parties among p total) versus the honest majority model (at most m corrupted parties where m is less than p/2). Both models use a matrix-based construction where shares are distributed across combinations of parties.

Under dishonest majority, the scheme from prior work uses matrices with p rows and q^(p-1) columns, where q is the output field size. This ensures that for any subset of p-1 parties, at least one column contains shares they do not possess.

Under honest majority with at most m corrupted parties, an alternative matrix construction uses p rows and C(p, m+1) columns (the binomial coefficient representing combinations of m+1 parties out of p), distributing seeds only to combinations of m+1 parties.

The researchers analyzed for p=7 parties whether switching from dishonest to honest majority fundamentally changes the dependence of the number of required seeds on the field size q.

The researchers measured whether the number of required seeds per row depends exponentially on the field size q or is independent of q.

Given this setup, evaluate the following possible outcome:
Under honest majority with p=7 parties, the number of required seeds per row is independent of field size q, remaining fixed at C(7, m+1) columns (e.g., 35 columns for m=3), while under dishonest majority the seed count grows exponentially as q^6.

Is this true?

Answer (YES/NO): YES